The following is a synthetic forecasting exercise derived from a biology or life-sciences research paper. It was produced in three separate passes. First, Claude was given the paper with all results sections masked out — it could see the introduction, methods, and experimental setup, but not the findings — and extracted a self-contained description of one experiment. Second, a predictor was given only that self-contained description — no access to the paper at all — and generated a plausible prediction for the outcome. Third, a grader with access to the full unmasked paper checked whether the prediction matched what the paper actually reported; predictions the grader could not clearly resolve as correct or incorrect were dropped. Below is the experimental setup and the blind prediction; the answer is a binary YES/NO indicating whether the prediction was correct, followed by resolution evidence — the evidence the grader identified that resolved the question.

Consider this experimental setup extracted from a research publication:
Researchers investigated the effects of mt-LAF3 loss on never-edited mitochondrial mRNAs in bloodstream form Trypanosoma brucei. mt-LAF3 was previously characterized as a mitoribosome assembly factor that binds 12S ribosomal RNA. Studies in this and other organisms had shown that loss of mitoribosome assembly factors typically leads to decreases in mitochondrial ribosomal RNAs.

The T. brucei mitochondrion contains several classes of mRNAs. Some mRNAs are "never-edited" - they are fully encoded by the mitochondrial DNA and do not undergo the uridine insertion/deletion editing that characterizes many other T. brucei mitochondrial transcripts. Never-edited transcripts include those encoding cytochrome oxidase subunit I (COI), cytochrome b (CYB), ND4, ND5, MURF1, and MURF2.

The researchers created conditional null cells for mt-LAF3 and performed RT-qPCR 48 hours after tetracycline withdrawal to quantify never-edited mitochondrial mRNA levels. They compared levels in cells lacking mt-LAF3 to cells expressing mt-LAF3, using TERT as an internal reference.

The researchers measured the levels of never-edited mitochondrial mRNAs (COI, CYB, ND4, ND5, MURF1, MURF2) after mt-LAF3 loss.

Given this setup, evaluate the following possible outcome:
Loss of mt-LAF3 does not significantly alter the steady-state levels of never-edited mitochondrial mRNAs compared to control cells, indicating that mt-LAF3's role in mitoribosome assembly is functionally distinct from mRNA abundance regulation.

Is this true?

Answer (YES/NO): NO